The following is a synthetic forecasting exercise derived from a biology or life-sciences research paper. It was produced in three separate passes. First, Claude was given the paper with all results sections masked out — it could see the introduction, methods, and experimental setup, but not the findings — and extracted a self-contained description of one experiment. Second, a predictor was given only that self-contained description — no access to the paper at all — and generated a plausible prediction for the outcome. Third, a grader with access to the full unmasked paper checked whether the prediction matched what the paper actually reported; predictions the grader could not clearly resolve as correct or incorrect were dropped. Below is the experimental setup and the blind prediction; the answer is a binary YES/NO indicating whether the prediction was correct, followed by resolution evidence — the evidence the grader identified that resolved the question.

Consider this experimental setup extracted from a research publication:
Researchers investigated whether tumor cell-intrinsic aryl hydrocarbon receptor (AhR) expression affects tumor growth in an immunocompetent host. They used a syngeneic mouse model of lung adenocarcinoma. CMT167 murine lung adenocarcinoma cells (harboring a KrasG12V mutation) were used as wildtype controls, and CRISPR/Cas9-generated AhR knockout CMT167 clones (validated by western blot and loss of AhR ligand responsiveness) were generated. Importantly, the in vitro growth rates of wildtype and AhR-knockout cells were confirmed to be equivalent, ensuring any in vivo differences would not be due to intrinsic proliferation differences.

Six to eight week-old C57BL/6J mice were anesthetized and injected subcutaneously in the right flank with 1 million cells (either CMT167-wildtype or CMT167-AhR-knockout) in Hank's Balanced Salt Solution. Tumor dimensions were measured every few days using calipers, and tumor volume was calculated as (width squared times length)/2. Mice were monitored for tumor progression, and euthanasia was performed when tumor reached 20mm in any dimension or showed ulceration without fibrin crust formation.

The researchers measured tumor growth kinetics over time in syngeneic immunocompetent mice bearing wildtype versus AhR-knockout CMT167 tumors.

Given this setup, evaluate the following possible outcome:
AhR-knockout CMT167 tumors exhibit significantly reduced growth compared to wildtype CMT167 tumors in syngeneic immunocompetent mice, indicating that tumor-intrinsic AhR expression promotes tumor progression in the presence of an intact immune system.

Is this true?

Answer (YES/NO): YES